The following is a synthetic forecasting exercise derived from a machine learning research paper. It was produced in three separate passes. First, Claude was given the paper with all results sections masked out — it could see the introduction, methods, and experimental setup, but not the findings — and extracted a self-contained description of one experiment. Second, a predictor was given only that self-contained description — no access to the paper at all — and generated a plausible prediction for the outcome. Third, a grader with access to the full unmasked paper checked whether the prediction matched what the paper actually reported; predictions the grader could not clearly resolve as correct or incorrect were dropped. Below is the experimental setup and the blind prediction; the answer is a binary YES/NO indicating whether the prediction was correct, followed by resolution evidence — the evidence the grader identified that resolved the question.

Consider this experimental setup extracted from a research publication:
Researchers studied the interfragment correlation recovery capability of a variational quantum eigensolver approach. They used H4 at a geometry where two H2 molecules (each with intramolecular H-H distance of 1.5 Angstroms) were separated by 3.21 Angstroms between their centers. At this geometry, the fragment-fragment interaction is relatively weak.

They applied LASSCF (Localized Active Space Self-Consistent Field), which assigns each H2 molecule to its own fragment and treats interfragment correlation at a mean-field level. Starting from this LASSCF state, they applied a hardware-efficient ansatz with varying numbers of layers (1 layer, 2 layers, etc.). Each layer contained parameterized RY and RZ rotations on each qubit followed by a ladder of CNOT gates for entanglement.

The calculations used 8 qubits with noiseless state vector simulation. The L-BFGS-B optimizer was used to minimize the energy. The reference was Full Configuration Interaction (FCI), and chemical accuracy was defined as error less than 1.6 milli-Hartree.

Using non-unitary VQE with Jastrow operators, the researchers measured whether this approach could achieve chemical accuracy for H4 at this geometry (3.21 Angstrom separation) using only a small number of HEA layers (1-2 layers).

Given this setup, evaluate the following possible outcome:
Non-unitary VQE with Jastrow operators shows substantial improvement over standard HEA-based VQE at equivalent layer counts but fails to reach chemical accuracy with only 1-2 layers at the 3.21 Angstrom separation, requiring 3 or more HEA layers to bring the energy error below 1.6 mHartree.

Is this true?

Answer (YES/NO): NO